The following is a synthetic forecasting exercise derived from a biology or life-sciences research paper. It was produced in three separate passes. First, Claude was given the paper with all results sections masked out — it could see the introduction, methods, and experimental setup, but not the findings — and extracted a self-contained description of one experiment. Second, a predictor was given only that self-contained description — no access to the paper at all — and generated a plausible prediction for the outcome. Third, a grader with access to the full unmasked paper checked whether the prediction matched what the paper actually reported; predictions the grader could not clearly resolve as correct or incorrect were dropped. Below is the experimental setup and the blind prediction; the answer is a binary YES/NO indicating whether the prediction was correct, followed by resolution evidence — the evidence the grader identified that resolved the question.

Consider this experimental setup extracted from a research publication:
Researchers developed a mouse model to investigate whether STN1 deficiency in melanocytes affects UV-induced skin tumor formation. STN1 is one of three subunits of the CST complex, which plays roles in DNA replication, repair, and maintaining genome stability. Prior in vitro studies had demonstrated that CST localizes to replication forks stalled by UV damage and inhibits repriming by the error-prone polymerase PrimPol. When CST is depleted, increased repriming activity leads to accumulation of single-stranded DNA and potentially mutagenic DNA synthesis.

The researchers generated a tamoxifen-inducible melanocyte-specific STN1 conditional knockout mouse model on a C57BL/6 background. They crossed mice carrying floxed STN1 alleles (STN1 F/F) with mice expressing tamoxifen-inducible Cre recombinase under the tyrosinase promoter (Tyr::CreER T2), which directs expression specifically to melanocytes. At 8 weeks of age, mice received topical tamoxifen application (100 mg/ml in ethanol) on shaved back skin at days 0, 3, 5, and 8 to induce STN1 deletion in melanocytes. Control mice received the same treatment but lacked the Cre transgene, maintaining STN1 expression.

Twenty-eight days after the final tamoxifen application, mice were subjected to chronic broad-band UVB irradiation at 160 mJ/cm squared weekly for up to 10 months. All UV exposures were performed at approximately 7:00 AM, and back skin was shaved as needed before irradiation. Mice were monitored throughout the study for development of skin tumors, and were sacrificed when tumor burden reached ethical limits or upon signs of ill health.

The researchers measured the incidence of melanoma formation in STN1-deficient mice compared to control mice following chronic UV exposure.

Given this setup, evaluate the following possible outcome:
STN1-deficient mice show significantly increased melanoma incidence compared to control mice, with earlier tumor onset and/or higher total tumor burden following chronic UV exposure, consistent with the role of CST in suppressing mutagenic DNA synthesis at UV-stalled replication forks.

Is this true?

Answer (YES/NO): NO